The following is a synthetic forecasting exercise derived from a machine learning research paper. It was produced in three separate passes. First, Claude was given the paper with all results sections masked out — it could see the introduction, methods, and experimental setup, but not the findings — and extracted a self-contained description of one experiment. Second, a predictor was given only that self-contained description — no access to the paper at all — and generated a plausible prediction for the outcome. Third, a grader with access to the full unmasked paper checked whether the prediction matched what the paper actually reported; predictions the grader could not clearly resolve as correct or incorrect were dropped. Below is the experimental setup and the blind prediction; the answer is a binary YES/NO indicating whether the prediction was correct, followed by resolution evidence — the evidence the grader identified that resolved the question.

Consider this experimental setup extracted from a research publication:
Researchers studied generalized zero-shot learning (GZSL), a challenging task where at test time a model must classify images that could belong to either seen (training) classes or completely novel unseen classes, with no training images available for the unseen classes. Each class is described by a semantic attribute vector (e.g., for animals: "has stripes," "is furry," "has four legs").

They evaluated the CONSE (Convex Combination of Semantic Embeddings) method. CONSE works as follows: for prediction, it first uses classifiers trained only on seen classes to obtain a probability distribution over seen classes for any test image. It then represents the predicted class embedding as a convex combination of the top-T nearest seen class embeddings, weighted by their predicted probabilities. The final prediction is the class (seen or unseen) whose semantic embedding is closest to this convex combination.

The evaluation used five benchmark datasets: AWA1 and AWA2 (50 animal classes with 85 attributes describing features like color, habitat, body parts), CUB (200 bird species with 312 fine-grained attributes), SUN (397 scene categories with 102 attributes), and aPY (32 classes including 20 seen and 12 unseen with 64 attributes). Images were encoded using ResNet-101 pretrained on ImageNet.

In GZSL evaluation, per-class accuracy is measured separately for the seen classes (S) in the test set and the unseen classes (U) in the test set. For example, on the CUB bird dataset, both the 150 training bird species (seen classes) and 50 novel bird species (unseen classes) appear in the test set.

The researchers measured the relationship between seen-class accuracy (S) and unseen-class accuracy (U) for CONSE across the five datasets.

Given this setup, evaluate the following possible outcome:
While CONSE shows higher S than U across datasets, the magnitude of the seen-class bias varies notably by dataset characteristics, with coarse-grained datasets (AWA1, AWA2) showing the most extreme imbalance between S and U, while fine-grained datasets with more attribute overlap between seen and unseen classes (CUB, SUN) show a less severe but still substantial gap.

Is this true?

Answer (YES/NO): YES